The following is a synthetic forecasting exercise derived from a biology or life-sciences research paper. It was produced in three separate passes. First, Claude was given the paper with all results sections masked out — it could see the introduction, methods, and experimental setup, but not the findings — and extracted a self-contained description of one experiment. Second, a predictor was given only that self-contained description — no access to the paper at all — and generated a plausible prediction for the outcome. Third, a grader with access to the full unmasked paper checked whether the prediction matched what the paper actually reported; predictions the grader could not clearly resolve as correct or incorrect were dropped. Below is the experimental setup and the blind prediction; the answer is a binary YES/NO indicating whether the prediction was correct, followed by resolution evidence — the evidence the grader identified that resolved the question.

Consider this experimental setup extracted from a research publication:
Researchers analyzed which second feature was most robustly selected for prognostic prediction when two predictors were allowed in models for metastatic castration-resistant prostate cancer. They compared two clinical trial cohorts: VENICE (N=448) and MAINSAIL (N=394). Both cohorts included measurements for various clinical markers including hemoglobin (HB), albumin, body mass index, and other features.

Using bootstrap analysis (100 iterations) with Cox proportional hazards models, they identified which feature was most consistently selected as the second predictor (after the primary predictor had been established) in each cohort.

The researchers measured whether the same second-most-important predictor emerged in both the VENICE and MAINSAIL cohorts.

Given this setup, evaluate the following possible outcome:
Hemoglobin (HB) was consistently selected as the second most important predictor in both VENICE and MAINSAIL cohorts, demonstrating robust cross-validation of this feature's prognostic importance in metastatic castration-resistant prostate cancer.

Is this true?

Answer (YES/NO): YES